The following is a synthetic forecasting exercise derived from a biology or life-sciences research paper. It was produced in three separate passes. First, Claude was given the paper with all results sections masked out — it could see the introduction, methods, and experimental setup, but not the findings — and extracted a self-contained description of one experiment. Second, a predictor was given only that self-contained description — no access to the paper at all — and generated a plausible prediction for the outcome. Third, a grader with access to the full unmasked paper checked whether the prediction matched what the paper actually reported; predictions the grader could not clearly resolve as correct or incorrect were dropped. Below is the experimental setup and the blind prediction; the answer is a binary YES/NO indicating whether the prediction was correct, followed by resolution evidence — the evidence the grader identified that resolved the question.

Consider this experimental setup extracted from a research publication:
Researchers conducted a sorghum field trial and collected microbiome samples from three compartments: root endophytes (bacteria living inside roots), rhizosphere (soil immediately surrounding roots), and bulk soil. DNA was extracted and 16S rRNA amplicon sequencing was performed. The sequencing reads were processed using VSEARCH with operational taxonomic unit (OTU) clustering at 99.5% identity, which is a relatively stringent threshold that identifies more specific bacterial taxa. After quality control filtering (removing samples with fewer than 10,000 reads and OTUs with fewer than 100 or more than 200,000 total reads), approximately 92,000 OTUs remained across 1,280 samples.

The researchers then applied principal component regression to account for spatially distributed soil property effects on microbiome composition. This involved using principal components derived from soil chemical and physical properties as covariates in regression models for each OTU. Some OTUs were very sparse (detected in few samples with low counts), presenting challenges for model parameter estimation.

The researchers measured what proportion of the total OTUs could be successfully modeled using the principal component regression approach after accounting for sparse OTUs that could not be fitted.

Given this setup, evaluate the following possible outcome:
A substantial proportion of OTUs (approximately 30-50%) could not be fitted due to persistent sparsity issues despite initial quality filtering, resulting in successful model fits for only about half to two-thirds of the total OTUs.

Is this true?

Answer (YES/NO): NO